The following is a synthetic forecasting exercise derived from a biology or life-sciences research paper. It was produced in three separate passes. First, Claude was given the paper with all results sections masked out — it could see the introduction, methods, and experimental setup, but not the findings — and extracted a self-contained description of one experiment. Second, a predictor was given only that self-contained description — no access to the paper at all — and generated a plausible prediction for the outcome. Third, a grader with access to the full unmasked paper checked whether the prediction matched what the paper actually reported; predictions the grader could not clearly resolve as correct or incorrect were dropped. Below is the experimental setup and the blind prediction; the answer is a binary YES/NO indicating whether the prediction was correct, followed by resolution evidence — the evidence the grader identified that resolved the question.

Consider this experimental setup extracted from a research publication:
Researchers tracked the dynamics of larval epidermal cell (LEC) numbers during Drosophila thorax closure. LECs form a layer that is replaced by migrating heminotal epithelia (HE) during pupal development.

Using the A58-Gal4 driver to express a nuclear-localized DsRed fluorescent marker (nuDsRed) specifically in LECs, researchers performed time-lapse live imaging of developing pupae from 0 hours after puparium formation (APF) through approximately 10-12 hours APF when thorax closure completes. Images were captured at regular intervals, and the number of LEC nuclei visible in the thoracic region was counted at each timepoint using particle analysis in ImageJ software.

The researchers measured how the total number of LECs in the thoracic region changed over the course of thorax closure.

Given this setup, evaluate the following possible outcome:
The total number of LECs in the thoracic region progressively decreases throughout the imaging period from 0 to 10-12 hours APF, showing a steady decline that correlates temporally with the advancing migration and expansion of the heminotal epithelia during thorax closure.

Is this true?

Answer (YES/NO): NO